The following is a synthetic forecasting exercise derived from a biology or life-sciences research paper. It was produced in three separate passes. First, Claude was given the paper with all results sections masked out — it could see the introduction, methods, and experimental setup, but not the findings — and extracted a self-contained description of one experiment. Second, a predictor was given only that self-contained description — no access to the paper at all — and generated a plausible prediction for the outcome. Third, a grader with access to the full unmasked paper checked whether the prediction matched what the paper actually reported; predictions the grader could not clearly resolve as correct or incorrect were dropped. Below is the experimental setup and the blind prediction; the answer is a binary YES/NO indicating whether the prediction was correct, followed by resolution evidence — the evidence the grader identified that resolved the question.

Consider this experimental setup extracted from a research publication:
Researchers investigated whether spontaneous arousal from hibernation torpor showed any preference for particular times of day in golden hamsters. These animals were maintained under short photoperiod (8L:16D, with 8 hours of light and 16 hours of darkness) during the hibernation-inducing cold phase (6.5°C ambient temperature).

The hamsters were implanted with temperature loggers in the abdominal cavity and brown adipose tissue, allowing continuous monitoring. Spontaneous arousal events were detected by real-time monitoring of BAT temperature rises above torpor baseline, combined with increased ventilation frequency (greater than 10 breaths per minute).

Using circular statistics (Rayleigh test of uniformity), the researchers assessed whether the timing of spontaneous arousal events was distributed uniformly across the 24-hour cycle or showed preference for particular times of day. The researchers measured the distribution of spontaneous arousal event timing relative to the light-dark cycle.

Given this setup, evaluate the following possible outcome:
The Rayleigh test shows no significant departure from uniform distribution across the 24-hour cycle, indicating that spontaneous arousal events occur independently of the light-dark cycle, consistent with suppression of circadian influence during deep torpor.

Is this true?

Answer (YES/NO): YES